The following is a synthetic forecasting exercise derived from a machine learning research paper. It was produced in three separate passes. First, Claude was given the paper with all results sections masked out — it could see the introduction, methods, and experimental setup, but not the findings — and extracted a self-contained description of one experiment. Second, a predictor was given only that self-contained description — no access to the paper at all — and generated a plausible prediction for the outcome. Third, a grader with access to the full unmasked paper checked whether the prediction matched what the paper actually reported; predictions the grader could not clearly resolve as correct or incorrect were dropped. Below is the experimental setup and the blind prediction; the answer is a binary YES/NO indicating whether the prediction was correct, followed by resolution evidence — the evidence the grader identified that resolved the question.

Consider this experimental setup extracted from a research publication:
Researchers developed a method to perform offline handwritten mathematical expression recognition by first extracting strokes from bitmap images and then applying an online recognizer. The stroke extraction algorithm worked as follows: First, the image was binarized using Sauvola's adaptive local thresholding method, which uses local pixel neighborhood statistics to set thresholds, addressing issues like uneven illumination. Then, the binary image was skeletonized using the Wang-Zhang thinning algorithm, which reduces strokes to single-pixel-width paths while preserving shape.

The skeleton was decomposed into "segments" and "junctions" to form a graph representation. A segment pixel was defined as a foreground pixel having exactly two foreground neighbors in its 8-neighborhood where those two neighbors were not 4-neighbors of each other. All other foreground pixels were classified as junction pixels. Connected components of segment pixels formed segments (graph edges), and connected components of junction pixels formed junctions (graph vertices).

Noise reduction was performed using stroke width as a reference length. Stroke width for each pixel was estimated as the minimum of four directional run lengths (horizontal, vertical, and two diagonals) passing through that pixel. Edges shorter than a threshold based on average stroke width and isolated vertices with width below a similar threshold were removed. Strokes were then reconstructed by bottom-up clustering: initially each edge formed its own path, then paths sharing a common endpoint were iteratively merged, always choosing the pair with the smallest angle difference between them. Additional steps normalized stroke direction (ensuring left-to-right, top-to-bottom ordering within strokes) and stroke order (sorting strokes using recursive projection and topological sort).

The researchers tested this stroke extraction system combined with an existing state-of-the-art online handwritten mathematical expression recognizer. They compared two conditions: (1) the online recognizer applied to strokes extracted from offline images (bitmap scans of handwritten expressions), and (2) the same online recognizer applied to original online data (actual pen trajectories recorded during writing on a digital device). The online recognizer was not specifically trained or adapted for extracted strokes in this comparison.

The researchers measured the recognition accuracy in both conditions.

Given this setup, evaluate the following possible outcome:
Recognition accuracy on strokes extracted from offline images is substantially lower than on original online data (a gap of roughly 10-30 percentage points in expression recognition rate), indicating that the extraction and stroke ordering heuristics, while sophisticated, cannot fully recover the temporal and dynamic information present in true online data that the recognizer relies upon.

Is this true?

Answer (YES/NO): NO